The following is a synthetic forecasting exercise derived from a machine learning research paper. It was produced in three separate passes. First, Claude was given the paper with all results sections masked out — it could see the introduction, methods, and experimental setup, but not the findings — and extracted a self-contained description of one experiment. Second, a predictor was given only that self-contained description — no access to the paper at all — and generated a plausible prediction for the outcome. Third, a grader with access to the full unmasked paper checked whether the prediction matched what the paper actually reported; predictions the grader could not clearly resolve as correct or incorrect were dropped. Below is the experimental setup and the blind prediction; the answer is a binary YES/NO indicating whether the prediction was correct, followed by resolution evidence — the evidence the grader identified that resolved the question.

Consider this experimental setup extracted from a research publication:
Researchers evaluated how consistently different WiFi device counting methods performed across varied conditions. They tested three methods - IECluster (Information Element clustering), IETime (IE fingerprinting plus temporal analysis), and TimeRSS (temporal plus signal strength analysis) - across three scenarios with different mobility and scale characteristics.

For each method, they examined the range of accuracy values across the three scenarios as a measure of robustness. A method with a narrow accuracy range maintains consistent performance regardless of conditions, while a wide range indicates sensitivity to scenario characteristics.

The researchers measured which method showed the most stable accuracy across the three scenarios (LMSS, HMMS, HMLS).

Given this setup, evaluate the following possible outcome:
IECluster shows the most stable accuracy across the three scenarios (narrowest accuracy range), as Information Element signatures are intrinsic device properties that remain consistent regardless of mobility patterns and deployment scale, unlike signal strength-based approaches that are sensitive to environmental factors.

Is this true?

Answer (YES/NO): NO